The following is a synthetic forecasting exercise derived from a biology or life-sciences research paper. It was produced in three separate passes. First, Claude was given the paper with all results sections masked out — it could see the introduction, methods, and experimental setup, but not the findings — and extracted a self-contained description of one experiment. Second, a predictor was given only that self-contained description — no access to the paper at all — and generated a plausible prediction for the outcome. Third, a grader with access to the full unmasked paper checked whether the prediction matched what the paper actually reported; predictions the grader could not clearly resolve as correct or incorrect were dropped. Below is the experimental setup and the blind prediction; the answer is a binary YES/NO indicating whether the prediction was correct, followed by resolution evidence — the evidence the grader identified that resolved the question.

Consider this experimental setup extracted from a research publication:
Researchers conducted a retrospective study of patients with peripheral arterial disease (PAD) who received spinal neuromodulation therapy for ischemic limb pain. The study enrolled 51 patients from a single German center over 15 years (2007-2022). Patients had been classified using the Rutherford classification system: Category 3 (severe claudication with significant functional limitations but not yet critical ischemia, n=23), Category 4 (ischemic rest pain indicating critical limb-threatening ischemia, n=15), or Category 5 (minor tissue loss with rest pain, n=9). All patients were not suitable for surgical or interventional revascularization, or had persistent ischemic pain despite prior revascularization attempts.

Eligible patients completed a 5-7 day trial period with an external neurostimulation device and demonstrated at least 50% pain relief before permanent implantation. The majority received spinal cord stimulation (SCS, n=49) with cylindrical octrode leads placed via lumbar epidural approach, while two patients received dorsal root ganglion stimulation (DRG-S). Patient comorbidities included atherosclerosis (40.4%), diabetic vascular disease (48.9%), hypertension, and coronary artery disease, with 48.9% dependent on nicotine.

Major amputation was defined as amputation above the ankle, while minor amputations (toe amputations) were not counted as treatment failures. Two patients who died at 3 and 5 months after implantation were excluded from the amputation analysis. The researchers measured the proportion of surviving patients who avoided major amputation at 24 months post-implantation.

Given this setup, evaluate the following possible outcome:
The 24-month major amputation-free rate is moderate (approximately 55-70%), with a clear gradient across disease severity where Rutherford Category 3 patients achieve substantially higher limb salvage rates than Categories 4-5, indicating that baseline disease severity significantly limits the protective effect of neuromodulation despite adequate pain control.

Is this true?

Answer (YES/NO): NO